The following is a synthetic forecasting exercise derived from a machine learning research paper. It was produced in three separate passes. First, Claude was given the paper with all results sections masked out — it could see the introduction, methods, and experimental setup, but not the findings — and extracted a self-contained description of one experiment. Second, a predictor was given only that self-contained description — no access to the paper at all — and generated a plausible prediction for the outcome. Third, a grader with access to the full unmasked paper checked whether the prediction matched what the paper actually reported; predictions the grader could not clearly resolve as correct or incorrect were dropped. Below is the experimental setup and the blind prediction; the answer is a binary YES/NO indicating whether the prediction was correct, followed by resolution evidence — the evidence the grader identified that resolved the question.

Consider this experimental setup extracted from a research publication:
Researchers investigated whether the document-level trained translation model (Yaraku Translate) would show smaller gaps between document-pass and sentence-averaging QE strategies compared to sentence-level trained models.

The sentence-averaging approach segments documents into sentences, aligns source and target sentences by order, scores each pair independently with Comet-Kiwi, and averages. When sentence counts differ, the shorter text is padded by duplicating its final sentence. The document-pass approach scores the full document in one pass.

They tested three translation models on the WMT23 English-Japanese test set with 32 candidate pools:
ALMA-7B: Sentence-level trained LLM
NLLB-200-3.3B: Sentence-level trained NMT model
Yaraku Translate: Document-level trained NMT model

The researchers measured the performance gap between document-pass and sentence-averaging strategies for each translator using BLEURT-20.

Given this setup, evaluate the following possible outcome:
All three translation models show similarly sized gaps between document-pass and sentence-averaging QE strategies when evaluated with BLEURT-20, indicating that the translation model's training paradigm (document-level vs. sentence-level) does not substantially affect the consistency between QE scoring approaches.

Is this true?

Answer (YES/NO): NO